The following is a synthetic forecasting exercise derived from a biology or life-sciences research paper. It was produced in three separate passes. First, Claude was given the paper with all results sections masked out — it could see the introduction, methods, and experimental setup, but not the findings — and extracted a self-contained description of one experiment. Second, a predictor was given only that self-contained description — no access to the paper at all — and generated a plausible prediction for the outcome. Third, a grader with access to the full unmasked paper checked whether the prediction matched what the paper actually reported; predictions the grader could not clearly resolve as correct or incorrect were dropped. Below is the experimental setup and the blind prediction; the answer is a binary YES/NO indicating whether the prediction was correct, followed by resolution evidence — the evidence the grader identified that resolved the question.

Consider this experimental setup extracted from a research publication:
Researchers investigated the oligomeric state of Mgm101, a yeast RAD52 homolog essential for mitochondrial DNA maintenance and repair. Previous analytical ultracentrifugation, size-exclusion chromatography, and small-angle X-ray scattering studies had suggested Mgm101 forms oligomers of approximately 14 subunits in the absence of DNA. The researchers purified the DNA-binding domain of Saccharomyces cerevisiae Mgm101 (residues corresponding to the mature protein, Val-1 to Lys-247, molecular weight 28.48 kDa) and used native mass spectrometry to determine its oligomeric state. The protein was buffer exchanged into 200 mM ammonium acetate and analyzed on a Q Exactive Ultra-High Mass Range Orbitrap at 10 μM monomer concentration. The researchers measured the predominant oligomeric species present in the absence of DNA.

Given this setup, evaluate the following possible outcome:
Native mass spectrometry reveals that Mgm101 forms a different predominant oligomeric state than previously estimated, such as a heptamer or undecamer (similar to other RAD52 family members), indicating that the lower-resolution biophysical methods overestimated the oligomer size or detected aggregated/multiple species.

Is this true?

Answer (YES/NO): NO